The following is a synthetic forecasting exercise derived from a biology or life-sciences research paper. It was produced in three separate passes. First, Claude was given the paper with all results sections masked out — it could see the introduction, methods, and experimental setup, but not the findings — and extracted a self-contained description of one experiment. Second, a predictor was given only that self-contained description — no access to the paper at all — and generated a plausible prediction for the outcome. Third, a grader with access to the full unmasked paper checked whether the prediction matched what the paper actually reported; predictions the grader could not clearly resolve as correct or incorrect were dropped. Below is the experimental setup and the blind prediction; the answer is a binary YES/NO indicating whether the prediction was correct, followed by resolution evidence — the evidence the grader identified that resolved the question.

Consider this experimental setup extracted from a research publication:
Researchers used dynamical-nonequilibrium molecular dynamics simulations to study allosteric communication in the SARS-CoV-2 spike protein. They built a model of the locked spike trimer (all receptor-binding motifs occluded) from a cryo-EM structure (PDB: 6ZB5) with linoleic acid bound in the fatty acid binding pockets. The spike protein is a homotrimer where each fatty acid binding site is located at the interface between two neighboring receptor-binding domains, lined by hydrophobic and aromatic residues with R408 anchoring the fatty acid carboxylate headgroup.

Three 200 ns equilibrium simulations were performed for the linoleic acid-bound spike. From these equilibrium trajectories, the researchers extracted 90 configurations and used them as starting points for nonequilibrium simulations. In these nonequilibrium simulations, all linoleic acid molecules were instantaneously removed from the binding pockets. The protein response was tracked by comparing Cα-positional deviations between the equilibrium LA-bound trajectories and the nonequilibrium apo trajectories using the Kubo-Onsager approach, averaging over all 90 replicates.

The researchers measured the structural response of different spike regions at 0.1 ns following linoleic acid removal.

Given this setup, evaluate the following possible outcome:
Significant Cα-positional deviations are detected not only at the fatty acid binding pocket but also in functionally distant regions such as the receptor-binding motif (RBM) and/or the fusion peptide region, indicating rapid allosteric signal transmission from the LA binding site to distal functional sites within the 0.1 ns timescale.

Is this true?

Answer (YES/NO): NO